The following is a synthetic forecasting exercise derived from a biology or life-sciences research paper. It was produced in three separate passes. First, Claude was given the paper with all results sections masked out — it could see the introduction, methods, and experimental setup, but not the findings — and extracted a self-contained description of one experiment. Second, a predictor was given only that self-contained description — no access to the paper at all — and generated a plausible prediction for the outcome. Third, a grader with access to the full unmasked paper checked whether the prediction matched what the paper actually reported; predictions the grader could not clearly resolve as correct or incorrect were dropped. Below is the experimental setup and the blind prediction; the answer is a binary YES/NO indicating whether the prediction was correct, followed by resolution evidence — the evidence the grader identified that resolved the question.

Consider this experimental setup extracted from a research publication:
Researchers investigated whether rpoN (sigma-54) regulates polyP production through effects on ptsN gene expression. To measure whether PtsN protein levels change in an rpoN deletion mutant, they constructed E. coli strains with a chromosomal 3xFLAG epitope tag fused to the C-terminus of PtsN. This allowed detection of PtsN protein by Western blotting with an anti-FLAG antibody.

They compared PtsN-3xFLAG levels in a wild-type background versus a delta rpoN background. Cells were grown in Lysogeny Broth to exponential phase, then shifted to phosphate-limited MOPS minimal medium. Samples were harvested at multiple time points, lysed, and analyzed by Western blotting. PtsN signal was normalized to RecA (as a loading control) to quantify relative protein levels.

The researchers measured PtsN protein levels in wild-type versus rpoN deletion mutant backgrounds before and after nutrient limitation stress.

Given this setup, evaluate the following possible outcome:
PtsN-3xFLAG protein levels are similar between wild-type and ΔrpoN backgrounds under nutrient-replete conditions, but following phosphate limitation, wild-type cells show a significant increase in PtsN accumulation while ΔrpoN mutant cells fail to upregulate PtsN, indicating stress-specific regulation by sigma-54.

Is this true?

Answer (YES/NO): NO